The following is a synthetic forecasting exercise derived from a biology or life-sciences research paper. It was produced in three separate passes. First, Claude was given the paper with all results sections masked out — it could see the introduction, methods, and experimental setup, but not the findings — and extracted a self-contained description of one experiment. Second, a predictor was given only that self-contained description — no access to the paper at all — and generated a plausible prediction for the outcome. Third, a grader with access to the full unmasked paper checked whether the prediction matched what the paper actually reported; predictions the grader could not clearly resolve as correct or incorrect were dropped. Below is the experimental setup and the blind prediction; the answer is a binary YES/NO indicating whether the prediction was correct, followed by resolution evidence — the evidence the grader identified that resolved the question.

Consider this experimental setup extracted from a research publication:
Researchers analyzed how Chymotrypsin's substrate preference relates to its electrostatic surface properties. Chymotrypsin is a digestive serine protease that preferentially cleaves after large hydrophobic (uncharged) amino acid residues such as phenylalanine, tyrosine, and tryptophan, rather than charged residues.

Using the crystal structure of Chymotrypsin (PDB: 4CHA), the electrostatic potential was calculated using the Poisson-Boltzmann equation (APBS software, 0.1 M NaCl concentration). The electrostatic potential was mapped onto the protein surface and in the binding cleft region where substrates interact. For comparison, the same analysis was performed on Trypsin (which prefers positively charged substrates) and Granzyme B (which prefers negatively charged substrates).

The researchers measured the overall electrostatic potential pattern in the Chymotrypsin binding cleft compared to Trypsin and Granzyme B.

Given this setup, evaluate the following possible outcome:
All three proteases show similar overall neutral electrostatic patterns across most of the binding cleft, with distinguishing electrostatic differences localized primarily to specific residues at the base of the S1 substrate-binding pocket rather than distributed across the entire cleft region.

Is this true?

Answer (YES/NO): NO